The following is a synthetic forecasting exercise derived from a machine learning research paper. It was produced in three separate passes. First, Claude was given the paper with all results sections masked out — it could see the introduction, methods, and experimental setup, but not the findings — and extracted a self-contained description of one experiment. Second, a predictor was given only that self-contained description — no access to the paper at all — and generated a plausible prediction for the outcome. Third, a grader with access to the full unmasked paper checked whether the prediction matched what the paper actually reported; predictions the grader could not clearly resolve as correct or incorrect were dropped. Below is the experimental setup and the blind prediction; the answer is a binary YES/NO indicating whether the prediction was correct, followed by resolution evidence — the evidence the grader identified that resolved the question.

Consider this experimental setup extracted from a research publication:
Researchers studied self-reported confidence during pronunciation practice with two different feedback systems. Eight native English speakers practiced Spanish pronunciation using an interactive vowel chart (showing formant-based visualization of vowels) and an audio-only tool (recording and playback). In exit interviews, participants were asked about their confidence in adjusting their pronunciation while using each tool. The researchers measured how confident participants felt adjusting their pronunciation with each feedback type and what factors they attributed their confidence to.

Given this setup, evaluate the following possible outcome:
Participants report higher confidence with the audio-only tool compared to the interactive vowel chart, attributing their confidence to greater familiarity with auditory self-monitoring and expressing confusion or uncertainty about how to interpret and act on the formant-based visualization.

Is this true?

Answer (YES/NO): NO